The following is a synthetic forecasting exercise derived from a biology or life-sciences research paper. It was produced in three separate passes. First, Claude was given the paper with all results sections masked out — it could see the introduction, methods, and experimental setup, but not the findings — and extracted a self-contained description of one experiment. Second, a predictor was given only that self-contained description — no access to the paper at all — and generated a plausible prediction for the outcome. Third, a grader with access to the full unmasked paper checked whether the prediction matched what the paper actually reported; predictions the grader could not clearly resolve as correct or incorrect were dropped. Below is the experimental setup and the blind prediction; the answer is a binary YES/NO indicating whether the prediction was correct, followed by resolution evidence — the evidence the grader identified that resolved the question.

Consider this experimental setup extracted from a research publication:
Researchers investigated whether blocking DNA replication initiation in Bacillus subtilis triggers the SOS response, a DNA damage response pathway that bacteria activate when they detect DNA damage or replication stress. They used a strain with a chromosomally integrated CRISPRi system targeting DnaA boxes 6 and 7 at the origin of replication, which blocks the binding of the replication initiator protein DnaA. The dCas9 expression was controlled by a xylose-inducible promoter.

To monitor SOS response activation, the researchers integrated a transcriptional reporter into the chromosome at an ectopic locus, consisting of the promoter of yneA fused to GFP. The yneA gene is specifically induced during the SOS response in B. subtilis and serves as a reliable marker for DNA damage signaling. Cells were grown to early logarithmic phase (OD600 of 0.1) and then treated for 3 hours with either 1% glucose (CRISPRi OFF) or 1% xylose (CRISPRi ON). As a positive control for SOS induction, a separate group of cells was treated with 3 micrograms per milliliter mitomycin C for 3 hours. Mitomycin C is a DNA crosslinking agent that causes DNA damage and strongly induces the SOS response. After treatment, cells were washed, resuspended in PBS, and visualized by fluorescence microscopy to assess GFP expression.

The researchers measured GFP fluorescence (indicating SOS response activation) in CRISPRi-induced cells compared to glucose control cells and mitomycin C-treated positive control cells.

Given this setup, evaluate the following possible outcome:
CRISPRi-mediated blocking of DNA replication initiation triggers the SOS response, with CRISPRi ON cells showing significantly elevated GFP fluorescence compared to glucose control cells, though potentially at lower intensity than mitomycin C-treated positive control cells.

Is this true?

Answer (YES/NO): NO